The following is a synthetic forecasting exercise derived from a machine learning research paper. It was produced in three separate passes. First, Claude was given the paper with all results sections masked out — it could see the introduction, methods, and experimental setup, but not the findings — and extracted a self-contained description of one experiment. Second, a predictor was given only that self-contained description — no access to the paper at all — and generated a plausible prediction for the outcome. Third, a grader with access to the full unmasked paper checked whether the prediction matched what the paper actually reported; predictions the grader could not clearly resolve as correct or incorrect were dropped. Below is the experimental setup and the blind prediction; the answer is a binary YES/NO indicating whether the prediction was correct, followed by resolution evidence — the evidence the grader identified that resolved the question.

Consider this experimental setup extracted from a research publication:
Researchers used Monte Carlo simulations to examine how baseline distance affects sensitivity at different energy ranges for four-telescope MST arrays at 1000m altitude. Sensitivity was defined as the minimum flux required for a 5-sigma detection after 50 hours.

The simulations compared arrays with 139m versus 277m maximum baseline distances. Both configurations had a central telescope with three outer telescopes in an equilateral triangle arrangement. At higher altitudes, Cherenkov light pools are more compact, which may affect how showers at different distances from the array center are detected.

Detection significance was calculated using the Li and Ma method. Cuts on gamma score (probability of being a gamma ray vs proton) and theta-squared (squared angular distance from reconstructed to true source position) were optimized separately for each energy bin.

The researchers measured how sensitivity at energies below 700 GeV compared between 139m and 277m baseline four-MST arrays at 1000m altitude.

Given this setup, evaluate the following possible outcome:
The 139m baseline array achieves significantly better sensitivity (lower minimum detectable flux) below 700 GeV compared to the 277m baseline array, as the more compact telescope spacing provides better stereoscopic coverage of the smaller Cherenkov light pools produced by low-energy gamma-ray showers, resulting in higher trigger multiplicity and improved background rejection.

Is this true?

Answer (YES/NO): YES